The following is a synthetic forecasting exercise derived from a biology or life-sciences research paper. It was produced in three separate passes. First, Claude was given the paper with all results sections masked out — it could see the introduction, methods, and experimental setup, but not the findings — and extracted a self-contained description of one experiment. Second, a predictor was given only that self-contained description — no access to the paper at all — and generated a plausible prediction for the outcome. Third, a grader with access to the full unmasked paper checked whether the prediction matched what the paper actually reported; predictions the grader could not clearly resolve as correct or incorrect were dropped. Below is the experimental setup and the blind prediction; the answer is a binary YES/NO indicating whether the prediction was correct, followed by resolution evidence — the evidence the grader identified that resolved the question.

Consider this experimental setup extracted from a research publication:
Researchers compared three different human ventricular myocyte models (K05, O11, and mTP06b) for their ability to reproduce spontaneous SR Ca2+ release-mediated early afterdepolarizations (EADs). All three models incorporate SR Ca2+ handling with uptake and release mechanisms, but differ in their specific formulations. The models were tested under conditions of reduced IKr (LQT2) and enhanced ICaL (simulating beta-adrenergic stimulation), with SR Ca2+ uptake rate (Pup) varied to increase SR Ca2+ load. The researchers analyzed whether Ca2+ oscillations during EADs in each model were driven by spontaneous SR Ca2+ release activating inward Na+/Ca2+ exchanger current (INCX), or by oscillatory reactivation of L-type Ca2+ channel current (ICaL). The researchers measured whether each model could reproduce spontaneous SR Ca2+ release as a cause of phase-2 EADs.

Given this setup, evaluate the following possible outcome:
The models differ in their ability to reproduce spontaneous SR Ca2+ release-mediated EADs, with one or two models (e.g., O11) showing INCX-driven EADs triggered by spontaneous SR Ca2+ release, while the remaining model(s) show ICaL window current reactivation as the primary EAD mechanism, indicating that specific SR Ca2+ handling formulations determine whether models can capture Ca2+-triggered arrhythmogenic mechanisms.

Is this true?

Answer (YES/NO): NO